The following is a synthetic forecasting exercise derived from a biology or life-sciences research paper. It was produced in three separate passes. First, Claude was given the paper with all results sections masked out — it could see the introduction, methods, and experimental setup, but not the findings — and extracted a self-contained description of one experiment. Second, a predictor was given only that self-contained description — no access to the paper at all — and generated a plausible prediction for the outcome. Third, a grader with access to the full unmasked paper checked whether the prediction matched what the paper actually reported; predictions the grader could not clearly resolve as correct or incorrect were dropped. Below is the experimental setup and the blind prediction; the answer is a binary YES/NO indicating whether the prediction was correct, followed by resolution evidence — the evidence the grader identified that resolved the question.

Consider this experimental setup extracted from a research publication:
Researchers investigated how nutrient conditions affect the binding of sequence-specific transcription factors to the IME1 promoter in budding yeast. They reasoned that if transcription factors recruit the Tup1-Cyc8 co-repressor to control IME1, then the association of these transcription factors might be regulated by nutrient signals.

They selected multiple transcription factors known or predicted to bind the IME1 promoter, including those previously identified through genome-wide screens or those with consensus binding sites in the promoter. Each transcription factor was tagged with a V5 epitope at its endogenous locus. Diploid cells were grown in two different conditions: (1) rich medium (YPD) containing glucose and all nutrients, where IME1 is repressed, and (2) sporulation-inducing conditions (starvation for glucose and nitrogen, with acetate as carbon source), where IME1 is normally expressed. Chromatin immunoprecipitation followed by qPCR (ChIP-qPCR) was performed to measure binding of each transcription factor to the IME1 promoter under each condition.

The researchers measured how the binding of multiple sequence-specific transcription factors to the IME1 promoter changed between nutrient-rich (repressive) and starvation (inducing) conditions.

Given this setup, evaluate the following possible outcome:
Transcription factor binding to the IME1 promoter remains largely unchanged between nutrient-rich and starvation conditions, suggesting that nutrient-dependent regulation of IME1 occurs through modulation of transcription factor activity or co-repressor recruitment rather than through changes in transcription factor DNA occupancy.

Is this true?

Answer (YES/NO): NO